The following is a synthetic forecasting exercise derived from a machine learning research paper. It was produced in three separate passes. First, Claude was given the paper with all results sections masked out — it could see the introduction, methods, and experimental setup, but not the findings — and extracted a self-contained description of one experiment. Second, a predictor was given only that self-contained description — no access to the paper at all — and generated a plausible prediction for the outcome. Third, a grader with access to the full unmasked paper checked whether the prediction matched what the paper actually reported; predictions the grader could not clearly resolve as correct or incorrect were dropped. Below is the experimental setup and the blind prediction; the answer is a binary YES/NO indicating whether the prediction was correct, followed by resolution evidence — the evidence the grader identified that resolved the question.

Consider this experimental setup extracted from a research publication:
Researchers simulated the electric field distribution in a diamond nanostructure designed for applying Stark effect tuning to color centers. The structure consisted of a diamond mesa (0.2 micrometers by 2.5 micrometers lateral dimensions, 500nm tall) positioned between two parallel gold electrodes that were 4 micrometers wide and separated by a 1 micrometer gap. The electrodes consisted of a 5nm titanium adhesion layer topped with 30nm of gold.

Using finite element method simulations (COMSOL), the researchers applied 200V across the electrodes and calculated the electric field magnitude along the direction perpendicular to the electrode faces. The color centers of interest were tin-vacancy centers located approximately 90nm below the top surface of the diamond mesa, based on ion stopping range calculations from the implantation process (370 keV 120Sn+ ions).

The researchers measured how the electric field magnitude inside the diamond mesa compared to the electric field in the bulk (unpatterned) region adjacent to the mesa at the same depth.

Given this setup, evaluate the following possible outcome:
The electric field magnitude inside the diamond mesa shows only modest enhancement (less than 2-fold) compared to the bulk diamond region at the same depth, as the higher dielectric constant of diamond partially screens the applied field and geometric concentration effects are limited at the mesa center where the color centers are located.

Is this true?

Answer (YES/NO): NO